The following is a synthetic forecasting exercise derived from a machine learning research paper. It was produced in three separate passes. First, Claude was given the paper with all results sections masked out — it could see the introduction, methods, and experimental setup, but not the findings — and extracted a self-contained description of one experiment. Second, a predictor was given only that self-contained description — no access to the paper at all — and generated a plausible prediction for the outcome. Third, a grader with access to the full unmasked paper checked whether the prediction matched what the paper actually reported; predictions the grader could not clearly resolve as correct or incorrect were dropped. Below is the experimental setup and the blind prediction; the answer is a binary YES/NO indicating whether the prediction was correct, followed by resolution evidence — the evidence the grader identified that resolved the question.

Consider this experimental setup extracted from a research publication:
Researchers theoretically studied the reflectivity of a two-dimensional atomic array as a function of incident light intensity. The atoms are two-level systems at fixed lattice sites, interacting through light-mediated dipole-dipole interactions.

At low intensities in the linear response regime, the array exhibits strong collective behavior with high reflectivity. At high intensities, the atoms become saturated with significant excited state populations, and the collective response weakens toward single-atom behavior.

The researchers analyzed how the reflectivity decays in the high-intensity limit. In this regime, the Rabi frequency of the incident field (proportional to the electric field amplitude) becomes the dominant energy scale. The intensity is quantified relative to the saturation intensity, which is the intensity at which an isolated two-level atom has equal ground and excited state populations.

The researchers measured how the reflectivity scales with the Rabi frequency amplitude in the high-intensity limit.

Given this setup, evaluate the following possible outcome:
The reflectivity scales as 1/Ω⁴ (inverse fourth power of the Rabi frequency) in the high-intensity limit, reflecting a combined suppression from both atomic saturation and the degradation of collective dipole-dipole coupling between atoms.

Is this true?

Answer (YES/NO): YES